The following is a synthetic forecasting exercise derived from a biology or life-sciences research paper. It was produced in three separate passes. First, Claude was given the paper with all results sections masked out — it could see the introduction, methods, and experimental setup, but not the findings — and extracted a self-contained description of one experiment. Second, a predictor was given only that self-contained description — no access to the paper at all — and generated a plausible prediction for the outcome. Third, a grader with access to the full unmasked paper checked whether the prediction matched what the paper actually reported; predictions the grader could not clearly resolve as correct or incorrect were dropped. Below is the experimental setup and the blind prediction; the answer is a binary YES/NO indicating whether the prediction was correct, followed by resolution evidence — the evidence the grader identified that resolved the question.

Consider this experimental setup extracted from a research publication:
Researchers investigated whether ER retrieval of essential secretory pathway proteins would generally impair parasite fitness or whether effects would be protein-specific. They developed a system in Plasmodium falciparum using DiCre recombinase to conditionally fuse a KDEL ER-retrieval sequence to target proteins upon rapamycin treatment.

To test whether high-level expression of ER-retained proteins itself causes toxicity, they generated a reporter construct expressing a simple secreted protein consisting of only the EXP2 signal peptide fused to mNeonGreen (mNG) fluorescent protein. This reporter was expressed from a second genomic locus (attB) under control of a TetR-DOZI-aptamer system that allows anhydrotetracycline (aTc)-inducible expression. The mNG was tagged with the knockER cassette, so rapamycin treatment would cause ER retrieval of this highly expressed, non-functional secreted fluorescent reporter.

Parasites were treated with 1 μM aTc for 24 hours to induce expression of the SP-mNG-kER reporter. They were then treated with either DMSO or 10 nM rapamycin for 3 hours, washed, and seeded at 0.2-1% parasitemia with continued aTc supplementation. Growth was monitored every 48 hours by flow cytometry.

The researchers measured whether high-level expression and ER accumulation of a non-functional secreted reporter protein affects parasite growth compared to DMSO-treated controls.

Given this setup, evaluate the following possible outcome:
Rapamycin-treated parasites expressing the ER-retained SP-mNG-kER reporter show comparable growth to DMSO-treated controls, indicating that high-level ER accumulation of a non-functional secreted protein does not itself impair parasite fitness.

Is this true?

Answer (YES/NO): YES